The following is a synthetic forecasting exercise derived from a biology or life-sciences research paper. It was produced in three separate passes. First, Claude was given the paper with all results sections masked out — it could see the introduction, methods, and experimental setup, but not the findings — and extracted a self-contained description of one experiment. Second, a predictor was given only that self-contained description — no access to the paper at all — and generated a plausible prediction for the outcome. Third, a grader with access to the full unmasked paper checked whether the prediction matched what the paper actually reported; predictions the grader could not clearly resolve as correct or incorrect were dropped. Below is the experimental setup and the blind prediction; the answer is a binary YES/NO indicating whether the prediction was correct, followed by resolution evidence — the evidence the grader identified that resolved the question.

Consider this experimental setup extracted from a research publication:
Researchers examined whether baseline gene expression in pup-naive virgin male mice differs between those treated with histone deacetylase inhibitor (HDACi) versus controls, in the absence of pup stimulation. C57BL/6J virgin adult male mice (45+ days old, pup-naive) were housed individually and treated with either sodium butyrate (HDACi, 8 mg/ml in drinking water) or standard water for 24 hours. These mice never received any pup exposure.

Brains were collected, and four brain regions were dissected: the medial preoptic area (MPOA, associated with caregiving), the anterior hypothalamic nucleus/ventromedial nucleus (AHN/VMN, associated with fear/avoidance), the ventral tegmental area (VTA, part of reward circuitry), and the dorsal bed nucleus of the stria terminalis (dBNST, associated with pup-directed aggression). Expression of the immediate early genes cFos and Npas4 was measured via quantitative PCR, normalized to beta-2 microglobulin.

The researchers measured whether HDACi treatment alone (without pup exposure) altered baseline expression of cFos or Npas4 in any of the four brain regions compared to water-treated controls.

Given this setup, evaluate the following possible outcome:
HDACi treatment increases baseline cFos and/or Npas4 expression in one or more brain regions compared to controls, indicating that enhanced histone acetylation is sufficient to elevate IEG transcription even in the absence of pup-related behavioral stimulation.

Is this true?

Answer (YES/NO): NO